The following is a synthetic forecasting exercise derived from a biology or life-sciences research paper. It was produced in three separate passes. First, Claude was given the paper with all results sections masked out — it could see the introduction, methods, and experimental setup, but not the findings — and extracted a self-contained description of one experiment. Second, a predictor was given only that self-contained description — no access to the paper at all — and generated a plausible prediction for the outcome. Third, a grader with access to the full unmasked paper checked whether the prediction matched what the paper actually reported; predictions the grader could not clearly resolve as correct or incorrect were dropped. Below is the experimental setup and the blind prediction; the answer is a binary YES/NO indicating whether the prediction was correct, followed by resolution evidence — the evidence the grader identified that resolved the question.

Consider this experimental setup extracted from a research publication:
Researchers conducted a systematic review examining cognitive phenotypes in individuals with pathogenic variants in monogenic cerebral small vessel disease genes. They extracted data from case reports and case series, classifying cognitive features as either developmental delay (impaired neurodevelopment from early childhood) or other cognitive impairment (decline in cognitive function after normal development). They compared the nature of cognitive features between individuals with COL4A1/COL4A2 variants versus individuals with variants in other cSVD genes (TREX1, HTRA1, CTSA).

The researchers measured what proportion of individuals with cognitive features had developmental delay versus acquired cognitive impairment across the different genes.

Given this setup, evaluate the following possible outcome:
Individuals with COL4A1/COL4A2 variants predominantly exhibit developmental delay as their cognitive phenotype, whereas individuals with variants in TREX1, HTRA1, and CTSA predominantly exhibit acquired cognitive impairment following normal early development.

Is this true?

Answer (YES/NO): YES